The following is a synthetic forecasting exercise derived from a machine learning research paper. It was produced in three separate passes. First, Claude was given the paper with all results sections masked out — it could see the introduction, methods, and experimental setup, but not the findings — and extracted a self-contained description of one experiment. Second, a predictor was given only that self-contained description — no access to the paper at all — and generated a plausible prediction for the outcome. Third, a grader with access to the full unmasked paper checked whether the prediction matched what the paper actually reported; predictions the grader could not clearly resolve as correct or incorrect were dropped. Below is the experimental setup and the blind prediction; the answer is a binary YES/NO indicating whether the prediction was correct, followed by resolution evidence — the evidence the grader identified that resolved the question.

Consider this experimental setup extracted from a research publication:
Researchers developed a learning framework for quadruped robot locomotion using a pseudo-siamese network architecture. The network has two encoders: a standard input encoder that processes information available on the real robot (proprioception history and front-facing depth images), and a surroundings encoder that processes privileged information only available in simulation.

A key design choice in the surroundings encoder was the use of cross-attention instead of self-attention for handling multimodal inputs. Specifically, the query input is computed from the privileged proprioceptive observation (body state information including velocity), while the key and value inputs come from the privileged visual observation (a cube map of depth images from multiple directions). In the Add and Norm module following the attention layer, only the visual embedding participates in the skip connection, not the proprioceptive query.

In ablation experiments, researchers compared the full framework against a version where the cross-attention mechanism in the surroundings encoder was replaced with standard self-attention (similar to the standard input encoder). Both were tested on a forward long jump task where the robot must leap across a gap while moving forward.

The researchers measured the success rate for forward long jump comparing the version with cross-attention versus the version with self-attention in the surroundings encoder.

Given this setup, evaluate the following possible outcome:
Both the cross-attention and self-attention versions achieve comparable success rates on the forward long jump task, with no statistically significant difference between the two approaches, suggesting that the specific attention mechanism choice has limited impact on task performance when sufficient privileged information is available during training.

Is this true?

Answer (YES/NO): NO